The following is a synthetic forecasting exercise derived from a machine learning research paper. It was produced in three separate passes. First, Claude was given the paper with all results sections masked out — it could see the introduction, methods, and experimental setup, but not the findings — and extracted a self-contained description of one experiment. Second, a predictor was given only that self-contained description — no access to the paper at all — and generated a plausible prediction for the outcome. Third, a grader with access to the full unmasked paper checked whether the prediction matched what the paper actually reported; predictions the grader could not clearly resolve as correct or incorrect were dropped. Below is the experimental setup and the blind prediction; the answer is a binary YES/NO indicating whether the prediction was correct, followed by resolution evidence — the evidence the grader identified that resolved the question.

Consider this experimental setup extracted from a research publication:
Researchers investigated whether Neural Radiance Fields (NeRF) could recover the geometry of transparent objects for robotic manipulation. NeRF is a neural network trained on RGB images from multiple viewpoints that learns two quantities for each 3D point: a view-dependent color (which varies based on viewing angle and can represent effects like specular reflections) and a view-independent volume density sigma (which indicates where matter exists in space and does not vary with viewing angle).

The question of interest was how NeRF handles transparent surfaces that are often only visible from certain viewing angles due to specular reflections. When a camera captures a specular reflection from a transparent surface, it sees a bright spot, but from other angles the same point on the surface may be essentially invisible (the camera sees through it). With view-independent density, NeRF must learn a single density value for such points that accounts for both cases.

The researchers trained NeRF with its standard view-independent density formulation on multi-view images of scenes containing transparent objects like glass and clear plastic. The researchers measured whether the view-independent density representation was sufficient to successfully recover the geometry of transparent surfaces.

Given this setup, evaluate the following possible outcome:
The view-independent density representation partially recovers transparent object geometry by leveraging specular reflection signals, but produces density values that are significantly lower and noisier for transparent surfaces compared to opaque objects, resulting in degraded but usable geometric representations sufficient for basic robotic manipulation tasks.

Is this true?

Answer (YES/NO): YES